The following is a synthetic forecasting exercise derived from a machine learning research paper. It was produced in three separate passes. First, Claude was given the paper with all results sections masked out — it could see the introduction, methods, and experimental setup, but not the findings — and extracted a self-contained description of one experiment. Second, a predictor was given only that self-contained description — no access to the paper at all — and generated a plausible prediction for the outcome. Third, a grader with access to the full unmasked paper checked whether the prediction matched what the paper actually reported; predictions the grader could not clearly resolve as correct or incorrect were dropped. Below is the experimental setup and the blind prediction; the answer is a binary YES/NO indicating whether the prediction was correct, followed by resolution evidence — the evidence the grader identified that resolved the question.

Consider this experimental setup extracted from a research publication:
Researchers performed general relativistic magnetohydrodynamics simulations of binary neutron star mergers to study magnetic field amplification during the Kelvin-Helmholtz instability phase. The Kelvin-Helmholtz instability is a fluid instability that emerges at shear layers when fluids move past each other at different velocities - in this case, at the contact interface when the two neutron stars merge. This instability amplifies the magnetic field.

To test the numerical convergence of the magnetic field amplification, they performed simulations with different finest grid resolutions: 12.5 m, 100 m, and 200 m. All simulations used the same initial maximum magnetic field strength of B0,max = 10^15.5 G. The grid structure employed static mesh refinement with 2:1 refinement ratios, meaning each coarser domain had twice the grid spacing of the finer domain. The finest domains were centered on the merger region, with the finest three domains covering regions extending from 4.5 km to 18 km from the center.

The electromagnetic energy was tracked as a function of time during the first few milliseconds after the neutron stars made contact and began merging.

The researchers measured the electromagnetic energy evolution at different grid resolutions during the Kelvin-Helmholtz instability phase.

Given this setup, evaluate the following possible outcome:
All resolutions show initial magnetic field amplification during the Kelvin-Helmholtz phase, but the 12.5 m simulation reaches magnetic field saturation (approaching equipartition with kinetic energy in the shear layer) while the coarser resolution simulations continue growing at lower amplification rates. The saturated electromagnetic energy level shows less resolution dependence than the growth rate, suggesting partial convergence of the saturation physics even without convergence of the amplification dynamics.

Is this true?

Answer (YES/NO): NO